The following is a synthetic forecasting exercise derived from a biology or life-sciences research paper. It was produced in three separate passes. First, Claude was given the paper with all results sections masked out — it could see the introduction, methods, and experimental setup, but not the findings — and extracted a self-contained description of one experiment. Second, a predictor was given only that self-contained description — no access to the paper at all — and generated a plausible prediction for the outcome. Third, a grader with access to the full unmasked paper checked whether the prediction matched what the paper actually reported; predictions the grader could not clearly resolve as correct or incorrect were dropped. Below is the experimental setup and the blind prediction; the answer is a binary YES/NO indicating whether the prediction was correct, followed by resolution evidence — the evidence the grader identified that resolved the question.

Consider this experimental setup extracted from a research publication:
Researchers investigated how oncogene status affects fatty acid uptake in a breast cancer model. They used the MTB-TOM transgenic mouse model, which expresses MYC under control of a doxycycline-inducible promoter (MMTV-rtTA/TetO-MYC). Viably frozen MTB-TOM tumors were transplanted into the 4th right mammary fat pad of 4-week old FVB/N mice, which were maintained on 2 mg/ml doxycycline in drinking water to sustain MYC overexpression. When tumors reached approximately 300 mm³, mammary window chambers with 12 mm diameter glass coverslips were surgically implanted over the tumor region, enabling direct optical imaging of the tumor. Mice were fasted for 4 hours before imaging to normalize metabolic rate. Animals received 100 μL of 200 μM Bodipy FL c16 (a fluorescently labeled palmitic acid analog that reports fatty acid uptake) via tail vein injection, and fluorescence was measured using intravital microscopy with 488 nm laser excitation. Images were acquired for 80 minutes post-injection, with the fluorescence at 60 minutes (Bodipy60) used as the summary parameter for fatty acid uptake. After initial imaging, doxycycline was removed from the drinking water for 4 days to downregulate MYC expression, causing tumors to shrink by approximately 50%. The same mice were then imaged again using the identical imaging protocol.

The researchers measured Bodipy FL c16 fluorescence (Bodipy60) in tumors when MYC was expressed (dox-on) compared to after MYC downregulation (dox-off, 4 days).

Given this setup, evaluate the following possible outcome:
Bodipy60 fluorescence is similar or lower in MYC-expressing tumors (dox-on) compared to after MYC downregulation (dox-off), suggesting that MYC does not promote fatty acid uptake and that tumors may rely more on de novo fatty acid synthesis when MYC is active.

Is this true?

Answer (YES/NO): NO